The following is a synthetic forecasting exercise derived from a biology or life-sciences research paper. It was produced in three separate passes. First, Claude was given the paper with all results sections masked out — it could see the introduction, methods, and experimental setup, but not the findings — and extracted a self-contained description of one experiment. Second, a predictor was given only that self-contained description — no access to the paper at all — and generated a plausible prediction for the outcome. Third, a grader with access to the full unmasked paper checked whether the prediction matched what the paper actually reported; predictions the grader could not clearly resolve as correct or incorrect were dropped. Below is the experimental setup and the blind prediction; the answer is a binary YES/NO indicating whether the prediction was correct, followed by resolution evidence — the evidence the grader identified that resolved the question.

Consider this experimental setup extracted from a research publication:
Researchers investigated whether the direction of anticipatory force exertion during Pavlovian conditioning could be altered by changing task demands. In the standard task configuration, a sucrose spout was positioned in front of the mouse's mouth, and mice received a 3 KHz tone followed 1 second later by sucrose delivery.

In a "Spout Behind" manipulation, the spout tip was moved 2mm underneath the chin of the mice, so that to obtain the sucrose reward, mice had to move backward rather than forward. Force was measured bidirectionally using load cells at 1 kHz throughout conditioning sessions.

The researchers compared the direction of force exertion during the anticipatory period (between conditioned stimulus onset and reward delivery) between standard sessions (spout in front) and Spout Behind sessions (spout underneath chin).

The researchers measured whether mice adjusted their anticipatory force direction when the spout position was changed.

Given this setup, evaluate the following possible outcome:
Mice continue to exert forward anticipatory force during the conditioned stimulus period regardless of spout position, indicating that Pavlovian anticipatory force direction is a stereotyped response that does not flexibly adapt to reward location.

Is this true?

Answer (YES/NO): NO